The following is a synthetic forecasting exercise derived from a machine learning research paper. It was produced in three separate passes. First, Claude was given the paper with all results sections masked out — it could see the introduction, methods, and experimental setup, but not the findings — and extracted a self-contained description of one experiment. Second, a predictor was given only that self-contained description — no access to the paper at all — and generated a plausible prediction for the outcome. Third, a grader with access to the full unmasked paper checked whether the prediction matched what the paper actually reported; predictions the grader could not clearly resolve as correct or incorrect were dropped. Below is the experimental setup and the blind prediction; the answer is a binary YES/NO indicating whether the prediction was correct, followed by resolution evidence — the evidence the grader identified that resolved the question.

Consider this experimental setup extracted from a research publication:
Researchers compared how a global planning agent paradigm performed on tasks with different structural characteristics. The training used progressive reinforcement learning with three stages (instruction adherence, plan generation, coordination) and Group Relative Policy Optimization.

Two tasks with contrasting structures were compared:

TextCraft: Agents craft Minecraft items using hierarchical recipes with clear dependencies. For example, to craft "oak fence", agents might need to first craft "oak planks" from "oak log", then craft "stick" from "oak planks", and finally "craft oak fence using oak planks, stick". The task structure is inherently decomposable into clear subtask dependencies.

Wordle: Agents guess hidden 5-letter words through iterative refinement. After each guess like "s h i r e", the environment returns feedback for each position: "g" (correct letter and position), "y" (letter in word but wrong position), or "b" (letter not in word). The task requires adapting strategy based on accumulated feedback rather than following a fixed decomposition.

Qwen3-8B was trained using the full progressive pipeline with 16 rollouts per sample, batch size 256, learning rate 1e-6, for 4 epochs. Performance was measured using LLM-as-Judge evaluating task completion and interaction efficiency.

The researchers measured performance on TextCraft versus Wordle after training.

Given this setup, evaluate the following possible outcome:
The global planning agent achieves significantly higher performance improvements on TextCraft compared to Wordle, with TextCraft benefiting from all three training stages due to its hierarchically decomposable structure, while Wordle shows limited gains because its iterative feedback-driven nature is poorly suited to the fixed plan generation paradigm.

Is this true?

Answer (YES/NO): NO